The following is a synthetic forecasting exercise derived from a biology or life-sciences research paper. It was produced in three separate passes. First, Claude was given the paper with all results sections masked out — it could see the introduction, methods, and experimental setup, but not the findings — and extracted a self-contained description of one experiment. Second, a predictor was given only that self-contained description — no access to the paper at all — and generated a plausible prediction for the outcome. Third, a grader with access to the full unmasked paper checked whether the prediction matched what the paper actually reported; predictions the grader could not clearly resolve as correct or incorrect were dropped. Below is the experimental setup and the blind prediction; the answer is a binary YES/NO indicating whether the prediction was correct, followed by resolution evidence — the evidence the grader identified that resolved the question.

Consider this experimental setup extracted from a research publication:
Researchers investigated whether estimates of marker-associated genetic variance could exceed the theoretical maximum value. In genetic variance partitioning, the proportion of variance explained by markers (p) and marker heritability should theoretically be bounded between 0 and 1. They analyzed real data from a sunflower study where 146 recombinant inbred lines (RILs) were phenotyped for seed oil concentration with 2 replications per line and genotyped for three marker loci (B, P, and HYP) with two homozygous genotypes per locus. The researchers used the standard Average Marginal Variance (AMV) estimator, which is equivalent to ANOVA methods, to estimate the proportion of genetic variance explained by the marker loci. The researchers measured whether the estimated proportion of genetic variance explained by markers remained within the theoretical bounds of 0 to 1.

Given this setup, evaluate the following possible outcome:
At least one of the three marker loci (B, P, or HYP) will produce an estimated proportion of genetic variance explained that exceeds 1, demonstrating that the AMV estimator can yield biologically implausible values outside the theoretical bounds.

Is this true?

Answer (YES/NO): NO